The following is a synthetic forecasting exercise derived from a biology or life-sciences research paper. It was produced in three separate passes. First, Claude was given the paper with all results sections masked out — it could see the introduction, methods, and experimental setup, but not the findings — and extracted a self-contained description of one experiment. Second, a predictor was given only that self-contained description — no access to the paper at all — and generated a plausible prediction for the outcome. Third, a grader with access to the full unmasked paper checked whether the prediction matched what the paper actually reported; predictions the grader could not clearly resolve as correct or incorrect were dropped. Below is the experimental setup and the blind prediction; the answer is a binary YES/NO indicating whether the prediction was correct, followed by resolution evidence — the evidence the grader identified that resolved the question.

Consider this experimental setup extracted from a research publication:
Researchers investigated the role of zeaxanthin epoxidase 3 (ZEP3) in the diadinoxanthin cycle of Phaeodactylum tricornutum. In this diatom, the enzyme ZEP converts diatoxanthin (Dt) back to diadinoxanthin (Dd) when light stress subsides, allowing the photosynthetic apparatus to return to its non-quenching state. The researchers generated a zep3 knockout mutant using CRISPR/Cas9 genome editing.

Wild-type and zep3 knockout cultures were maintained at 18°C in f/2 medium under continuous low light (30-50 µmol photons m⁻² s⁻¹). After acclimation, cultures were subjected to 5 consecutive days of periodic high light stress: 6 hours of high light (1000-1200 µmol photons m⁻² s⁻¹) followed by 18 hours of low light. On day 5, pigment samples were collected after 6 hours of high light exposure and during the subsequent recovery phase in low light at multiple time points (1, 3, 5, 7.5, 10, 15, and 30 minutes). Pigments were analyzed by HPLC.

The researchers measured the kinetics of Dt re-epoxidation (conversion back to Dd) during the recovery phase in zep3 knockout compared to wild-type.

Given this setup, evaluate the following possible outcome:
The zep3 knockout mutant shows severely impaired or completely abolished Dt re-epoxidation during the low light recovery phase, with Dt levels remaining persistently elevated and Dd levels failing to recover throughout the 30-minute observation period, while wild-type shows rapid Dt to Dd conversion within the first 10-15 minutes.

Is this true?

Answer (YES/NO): YES